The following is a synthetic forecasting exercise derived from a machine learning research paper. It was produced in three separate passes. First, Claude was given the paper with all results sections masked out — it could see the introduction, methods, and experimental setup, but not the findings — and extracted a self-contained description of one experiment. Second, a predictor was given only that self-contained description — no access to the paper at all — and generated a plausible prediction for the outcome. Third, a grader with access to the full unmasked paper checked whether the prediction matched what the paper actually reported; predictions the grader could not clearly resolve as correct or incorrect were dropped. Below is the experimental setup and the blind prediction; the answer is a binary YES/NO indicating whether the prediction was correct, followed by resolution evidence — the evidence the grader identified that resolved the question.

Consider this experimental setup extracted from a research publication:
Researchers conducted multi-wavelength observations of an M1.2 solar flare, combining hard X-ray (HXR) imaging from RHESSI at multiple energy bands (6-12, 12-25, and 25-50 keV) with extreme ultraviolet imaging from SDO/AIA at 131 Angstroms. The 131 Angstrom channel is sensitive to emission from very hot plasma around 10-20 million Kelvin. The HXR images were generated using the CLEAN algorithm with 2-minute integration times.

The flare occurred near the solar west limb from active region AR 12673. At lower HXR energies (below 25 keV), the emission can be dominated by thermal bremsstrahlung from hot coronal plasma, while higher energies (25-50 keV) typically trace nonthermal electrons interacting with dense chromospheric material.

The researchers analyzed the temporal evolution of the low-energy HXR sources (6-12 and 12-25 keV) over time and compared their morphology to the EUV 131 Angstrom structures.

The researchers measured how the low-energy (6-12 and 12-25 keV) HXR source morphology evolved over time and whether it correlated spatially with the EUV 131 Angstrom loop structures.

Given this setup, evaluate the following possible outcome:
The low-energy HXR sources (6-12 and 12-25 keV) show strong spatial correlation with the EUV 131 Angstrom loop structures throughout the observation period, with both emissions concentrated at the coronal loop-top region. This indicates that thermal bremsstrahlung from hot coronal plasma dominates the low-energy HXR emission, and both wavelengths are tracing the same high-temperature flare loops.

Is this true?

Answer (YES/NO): NO